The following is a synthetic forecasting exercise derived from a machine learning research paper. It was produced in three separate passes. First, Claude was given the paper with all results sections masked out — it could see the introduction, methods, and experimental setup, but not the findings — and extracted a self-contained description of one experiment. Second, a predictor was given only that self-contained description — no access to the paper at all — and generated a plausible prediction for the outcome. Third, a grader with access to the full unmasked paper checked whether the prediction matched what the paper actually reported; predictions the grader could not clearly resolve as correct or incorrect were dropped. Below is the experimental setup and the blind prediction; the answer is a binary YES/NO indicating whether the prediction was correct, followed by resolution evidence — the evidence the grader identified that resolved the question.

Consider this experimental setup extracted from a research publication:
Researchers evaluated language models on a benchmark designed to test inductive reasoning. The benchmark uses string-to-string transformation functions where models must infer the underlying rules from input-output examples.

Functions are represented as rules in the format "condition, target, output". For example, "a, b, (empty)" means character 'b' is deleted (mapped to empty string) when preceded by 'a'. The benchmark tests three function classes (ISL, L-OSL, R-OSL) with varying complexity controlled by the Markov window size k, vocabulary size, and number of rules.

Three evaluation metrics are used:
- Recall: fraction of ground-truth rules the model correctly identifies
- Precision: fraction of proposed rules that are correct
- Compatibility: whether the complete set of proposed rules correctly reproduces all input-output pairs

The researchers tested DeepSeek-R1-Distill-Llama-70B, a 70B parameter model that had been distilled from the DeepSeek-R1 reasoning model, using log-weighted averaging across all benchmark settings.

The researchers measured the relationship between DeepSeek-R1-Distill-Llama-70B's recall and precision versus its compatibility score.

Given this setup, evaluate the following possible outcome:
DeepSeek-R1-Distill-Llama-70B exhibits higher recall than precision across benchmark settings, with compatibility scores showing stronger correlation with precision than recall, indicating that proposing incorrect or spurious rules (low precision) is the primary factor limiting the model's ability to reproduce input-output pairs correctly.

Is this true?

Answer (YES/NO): NO